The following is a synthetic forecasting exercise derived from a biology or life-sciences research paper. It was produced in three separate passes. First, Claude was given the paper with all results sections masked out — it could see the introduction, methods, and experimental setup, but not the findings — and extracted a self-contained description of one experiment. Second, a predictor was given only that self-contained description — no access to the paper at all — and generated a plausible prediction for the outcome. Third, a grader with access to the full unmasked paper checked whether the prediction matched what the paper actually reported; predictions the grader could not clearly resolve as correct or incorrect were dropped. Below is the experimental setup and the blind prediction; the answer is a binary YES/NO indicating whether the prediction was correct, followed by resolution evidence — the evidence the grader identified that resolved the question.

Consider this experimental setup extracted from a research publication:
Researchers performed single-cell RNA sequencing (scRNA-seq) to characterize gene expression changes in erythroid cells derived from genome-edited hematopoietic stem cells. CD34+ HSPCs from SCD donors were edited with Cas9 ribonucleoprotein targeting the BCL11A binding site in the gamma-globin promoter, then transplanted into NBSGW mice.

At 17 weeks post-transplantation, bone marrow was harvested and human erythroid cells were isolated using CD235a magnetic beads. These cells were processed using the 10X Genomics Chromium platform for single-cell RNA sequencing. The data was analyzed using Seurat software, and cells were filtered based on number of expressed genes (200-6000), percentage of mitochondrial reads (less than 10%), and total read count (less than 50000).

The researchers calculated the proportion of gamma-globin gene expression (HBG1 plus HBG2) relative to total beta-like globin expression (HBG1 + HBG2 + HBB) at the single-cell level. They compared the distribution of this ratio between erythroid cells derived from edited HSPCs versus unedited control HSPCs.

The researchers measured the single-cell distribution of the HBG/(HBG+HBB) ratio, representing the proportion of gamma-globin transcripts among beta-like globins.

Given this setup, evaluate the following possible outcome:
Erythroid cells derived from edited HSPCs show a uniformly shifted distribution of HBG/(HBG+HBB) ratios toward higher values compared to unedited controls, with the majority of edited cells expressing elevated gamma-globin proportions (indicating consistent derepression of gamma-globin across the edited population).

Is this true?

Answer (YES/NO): NO